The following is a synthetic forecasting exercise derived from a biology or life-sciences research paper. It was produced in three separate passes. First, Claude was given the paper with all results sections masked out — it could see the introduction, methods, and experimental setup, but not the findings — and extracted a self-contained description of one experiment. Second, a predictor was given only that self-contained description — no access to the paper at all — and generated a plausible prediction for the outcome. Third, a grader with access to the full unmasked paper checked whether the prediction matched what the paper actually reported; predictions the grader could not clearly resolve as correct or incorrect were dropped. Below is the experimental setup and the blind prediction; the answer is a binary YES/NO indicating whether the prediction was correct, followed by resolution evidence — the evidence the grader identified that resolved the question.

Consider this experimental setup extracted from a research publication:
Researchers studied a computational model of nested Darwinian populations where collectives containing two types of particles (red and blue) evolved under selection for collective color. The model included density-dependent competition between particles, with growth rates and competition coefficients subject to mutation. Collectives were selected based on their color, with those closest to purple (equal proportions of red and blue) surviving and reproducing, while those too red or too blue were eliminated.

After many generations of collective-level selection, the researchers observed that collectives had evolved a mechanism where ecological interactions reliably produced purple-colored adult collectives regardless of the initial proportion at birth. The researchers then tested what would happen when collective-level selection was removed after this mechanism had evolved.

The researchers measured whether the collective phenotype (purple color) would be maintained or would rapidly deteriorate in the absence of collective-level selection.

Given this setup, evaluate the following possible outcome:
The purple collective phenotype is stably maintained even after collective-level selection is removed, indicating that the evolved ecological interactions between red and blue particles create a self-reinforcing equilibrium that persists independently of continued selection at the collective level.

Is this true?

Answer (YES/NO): YES